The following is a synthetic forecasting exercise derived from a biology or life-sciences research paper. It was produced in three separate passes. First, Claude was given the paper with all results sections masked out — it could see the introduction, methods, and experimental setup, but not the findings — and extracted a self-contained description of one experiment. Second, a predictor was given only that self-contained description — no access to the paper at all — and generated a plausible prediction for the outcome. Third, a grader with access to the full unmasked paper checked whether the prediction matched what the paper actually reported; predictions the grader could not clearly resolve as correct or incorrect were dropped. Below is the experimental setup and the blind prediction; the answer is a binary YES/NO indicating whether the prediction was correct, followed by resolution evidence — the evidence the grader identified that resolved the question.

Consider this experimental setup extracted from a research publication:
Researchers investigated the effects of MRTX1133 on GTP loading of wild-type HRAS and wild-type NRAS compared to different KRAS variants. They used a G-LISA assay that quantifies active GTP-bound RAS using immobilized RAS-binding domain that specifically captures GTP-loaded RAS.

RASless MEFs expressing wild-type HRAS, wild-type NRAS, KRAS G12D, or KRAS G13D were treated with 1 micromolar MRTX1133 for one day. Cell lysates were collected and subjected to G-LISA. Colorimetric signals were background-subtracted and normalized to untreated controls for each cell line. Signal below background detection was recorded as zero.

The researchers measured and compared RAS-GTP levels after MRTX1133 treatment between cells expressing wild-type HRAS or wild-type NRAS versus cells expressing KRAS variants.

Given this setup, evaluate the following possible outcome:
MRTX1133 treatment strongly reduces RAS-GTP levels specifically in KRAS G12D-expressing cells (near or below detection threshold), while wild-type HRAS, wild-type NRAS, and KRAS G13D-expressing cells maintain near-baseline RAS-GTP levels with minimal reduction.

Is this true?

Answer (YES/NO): NO